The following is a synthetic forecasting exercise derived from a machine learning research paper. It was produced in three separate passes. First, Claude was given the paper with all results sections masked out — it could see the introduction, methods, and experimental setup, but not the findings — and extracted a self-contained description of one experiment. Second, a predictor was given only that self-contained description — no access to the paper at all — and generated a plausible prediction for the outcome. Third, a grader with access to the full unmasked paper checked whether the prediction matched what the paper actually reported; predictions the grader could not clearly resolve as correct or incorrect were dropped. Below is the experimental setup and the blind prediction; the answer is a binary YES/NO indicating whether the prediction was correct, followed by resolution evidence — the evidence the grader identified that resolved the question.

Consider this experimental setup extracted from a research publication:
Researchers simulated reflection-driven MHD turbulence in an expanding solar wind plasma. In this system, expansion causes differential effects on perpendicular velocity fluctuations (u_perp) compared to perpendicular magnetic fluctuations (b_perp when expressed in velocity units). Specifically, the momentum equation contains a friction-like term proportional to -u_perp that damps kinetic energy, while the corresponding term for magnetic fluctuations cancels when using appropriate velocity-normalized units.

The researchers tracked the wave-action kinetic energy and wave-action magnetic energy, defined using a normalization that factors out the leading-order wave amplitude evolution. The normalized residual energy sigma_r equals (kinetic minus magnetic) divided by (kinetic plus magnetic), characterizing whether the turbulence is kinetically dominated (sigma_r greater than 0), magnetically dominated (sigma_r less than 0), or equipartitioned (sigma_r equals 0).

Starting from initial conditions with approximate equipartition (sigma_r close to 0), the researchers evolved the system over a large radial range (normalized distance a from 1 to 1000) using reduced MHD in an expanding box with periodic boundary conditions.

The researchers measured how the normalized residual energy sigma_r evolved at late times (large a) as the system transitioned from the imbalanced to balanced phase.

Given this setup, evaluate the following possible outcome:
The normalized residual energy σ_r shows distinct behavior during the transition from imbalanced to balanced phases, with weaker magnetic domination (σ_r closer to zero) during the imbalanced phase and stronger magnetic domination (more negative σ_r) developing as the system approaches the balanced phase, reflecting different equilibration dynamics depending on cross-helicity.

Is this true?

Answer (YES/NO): YES